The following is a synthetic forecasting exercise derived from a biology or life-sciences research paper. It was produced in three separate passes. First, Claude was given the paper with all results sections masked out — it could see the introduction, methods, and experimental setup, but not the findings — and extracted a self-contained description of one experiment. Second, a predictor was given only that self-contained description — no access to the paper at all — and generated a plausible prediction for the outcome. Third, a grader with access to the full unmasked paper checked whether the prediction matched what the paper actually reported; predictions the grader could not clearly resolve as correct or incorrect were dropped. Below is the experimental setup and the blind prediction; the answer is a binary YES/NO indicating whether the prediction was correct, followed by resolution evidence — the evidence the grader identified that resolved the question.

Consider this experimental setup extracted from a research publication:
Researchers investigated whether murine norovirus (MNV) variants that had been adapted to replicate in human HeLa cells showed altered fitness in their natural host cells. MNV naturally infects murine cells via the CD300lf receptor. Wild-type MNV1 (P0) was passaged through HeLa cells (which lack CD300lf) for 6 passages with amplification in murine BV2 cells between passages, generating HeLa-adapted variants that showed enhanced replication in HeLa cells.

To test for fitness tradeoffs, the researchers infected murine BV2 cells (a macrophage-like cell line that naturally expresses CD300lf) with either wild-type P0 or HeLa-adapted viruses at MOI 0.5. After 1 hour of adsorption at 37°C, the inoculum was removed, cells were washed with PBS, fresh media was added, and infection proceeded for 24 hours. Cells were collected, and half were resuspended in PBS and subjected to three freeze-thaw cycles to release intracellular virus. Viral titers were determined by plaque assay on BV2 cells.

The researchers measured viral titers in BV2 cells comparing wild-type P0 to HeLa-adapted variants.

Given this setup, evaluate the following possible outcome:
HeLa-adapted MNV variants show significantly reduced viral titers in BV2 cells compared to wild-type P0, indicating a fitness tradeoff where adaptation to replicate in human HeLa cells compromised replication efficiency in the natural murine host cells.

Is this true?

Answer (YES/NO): YES